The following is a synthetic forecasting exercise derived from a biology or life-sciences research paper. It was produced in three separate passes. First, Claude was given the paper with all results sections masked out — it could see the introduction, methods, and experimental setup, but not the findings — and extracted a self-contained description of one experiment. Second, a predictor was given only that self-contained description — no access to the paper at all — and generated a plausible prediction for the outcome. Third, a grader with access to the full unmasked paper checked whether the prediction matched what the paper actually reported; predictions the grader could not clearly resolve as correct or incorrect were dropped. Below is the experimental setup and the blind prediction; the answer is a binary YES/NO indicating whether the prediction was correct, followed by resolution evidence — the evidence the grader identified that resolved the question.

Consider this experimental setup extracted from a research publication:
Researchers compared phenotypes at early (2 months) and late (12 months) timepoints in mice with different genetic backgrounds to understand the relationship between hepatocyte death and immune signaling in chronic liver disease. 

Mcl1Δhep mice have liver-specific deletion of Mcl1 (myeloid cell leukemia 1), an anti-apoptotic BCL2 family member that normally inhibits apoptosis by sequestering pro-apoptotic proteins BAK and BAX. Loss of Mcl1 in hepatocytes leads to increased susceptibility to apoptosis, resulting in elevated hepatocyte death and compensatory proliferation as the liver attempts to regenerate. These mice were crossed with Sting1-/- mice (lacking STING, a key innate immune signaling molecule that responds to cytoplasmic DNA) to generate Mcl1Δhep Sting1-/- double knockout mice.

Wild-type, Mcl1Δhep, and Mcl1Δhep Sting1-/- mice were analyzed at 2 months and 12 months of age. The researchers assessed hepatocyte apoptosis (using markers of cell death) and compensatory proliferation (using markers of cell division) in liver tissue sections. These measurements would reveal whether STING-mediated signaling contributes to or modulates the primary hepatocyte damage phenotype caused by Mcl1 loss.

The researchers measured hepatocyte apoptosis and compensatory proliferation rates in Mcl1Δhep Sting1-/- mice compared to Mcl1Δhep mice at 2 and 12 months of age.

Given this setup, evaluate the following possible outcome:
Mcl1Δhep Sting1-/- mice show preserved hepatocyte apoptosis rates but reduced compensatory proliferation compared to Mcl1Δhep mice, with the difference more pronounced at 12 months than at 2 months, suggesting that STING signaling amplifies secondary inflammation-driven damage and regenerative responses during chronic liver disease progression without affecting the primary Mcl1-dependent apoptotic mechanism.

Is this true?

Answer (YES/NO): NO